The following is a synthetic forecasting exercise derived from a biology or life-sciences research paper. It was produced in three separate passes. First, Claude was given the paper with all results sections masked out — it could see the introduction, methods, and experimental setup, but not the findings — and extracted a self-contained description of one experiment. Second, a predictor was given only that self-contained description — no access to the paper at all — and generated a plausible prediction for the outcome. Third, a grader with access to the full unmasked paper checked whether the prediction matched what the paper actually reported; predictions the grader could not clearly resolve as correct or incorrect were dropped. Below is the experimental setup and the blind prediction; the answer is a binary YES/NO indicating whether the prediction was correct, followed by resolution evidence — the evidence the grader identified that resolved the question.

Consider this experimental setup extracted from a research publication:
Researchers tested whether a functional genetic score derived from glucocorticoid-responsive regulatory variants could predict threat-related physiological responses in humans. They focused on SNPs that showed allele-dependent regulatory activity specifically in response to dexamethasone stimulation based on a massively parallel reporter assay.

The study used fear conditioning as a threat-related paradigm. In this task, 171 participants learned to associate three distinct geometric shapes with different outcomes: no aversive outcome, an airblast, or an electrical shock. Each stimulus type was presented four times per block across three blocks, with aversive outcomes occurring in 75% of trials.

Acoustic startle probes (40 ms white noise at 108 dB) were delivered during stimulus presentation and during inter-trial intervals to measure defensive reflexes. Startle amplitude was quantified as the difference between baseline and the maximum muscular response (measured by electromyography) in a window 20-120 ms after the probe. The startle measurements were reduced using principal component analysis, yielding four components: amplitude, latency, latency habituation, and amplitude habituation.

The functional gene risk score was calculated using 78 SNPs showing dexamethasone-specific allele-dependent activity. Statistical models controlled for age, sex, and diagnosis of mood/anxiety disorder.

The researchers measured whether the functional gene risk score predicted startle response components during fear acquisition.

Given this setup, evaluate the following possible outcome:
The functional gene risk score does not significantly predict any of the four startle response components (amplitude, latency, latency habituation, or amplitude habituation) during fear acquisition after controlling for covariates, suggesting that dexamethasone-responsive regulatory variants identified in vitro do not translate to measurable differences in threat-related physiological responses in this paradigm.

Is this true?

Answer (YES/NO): NO